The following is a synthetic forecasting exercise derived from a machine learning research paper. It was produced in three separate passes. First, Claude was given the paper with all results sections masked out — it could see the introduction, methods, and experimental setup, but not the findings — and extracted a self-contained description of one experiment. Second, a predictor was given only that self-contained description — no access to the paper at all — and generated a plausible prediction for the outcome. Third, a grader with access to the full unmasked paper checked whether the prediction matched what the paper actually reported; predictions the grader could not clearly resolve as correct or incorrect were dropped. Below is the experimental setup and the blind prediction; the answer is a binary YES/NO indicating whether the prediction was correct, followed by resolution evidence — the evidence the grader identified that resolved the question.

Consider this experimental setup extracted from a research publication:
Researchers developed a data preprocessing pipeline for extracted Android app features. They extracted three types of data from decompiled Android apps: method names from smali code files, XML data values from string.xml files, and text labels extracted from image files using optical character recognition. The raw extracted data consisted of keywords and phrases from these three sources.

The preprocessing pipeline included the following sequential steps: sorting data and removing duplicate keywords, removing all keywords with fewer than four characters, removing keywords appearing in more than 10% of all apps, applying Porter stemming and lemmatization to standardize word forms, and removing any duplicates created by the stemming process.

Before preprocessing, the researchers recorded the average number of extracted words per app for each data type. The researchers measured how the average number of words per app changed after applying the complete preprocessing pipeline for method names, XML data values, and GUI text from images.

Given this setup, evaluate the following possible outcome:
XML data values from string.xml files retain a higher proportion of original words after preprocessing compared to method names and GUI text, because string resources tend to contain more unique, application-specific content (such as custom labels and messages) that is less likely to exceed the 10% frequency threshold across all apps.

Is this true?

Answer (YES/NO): NO